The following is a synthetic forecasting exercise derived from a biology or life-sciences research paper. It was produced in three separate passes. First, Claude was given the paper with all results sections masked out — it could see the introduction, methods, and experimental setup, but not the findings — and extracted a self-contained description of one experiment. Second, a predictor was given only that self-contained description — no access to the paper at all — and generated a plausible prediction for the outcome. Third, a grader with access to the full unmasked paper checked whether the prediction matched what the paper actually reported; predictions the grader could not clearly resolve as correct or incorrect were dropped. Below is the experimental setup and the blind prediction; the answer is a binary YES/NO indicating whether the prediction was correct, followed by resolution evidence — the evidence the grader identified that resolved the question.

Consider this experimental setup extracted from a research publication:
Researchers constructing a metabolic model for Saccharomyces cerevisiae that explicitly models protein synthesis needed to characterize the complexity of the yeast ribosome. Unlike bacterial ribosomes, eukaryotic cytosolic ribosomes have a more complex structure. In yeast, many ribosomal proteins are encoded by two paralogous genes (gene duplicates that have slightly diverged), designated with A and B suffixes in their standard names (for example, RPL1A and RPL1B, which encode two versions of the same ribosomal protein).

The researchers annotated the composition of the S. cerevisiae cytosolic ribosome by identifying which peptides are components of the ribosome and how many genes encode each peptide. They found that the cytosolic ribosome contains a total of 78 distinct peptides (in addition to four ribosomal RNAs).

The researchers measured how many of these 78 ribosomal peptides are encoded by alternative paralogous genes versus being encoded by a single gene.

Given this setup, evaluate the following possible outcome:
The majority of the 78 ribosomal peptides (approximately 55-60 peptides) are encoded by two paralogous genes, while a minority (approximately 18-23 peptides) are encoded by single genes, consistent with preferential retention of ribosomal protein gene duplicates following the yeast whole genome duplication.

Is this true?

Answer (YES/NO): YES